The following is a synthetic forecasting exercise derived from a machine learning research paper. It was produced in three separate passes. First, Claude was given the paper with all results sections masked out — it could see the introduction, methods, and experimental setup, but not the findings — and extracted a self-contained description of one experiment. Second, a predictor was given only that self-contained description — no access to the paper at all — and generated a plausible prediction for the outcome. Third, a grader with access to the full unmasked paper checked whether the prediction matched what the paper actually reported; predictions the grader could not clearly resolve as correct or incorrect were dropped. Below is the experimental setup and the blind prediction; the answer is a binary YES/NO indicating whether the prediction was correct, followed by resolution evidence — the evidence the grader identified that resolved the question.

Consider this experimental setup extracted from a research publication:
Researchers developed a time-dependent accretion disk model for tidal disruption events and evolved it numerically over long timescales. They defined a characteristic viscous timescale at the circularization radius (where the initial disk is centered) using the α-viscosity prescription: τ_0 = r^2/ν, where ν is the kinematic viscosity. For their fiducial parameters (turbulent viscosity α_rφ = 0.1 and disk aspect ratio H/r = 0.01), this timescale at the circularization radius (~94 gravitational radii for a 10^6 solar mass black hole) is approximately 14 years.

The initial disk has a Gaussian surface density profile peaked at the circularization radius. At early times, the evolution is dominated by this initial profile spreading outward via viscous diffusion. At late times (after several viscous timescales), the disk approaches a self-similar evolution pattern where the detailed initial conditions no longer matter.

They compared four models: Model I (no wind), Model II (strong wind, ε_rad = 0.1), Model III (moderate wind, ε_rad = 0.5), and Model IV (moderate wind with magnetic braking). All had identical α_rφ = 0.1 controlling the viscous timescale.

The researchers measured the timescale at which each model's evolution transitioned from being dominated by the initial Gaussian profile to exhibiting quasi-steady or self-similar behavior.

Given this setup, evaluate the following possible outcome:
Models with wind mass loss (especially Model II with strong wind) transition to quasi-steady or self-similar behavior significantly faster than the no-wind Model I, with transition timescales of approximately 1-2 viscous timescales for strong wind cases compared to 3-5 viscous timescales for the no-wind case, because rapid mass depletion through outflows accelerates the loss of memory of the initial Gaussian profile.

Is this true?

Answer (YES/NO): NO